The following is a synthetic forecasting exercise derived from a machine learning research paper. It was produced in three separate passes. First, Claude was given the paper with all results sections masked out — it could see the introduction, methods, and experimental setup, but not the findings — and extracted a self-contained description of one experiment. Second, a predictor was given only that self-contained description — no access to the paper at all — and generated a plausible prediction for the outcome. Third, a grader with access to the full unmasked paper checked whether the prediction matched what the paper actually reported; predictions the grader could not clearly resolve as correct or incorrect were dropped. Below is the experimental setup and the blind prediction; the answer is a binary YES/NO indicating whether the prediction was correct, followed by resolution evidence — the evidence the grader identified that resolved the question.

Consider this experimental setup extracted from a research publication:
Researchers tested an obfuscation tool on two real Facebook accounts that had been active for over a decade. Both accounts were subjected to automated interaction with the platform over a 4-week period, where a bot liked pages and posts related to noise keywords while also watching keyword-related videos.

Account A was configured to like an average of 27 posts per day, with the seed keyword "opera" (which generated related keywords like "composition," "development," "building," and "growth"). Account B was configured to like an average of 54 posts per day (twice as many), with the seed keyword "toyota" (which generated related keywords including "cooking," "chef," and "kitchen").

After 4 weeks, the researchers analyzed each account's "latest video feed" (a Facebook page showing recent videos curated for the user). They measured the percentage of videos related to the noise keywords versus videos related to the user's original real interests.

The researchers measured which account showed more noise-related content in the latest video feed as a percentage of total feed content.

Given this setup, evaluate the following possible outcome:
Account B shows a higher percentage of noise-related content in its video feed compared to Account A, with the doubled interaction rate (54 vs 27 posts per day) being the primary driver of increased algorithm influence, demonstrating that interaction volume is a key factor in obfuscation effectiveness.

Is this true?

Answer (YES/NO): NO